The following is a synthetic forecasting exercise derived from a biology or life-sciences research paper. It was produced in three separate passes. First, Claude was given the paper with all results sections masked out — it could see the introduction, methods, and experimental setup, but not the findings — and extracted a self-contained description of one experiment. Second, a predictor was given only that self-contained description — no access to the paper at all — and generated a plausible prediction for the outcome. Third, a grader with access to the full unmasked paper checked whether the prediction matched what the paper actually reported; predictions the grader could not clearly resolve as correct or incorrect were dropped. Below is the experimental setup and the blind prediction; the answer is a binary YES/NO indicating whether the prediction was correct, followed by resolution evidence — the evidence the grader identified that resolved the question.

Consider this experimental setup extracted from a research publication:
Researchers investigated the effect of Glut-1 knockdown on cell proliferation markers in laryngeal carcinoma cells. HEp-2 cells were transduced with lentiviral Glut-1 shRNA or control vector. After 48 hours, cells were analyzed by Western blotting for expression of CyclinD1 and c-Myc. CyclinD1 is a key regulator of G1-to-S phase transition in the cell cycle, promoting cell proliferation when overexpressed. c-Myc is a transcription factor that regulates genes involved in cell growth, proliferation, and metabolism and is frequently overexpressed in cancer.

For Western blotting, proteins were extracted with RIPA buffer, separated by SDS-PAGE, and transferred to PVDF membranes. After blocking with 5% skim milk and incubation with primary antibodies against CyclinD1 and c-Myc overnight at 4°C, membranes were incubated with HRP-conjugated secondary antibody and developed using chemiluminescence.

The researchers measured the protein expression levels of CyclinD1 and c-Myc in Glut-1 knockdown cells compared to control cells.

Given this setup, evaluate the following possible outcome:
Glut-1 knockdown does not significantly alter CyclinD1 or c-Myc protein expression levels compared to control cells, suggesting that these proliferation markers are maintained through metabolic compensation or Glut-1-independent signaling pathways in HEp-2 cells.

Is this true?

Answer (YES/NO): NO